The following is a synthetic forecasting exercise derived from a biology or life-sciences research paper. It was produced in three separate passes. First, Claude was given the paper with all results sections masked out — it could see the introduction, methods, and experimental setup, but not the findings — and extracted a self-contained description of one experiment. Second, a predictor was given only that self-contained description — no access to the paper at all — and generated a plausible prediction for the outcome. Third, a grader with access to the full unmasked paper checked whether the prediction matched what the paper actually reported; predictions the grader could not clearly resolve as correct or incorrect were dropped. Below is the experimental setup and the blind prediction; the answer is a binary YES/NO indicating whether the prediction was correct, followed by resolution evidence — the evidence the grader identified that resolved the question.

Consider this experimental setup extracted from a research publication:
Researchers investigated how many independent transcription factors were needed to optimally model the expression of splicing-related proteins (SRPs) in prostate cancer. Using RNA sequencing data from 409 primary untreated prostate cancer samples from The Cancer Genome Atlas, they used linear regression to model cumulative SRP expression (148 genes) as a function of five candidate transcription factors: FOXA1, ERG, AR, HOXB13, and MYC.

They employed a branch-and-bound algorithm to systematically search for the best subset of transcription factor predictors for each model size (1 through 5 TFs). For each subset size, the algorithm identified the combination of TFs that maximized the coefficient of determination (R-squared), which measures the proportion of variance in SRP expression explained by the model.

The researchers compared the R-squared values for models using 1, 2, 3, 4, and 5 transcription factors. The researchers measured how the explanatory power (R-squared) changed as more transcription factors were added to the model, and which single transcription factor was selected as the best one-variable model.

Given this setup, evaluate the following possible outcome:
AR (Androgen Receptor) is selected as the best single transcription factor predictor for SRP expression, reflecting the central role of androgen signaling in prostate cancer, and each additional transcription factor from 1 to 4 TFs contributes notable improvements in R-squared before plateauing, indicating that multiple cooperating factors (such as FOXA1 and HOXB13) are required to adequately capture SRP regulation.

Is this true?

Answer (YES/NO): NO